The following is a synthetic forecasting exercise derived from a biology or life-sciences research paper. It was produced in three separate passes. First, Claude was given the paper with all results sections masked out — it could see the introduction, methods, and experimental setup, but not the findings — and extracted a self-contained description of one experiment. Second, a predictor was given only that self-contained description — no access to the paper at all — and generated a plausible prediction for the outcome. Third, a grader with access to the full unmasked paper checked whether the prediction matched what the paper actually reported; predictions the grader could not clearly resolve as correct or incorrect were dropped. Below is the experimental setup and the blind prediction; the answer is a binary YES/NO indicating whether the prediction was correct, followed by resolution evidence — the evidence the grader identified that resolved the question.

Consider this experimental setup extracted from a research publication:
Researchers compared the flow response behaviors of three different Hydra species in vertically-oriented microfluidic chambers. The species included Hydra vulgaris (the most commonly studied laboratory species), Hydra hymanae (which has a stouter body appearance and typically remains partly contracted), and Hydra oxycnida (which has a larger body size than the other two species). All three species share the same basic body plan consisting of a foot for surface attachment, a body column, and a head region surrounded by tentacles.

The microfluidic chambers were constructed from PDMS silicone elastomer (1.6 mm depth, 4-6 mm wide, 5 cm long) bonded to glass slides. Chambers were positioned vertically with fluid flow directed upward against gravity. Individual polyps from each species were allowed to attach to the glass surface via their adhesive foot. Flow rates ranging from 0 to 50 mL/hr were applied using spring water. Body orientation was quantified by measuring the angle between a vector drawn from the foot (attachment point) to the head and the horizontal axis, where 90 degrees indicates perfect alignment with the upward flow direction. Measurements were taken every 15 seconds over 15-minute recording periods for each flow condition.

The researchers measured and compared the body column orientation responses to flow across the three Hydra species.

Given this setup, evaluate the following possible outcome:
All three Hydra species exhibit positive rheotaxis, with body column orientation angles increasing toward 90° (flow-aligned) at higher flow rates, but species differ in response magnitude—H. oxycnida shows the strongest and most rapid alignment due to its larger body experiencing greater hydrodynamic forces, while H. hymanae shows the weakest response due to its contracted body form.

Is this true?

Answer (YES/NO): NO